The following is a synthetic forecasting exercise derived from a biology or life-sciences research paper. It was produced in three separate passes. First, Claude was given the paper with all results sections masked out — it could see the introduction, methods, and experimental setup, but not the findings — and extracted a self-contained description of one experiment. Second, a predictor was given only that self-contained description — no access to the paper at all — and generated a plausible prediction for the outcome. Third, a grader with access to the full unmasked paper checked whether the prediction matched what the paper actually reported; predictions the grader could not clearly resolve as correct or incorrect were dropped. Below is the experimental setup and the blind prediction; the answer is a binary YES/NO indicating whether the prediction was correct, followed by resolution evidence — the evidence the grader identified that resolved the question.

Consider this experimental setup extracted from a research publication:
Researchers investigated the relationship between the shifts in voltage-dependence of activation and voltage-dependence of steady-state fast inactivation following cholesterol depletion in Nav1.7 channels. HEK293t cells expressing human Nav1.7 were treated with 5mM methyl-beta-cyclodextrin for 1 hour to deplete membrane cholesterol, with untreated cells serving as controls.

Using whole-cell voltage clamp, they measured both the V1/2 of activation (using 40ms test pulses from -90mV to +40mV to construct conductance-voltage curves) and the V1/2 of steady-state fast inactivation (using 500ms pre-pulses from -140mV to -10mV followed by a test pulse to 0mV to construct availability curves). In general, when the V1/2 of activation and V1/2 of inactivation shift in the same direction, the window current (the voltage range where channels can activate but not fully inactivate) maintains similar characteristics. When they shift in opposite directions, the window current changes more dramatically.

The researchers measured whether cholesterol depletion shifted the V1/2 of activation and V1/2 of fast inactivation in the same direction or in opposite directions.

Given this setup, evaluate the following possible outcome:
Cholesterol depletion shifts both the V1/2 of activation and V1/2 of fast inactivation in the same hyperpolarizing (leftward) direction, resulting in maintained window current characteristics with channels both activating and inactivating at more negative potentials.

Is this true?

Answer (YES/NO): YES